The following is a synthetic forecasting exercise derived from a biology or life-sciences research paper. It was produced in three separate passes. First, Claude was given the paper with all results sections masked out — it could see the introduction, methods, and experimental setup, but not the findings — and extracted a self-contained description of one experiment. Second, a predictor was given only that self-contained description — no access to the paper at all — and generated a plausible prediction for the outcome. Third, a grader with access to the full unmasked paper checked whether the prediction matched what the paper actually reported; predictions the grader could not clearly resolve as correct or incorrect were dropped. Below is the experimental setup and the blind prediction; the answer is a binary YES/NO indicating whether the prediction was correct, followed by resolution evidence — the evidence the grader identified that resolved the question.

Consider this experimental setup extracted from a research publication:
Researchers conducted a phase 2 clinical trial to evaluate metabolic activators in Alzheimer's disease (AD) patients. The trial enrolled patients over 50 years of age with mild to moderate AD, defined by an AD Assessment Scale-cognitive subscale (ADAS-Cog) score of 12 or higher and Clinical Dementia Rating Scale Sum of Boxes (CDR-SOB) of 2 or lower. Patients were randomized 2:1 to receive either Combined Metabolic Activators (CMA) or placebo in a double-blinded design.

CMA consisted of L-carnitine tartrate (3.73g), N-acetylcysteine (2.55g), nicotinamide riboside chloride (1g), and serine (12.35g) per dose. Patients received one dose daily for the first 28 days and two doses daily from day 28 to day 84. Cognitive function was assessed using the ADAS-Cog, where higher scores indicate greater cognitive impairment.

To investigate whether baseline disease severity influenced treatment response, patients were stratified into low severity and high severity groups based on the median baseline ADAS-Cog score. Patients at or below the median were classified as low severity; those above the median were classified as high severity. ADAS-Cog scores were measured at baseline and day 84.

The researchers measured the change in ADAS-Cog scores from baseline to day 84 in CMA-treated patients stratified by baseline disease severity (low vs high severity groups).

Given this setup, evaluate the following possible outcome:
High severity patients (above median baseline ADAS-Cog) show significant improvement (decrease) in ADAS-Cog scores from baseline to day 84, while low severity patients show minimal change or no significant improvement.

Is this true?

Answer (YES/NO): YES